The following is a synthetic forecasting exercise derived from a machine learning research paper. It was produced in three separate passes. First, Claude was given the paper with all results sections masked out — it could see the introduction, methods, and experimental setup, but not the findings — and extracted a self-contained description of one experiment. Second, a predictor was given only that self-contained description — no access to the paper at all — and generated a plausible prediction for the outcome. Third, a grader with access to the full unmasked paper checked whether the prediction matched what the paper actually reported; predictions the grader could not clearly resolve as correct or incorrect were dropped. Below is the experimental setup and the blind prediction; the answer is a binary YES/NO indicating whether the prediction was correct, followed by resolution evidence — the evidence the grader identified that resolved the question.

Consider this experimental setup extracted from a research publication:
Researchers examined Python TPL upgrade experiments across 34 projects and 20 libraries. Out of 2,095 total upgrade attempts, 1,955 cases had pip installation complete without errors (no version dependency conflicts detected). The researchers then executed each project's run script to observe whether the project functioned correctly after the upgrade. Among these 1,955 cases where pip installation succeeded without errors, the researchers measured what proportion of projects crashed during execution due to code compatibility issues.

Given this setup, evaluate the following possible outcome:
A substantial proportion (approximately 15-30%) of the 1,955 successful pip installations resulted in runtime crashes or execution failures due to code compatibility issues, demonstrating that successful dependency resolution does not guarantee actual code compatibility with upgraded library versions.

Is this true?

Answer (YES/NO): YES